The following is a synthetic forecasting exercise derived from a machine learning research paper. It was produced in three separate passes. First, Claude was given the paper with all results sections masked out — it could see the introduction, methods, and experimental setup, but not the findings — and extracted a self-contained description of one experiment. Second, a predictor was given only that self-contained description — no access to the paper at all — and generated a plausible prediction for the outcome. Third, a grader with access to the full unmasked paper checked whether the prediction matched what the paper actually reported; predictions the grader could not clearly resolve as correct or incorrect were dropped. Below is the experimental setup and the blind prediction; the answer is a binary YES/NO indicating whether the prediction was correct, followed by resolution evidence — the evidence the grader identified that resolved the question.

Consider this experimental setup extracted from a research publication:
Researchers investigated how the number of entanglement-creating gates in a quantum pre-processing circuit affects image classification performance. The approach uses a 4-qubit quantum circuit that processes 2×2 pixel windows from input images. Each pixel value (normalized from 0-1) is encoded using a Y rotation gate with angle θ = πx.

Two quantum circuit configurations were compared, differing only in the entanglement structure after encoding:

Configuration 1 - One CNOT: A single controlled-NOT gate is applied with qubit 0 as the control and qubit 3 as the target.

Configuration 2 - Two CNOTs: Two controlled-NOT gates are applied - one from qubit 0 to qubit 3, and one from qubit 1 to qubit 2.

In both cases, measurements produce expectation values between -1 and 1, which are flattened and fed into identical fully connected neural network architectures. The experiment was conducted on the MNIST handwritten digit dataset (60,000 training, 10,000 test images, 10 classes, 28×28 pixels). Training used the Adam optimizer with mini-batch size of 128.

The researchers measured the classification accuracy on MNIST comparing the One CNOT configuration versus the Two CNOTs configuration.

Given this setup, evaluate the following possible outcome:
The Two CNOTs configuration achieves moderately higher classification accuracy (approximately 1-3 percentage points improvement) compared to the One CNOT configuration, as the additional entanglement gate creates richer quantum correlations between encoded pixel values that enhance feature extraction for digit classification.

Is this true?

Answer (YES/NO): YES